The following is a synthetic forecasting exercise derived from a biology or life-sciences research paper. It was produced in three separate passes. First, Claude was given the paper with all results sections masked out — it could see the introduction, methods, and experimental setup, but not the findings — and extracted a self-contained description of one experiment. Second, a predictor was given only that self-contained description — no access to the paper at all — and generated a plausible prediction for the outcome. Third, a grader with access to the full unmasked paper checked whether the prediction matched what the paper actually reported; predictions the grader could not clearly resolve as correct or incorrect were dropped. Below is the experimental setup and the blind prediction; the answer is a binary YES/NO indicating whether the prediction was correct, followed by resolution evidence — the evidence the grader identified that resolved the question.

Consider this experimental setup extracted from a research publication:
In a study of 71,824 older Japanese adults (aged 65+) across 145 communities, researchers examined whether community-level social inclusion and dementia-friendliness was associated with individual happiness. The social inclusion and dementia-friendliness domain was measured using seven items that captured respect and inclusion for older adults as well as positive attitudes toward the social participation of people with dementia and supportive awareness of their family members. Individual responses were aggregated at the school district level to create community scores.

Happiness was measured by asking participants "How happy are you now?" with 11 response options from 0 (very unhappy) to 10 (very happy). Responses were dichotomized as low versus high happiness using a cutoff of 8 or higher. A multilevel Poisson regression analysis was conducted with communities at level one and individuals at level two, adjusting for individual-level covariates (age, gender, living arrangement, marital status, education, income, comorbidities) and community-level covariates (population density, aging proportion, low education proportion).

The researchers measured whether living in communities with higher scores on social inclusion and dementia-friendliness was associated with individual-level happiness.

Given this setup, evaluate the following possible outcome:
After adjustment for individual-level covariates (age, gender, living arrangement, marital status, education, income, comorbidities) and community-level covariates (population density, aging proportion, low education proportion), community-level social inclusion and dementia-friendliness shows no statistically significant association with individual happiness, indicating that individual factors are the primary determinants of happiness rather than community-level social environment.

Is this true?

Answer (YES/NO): NO